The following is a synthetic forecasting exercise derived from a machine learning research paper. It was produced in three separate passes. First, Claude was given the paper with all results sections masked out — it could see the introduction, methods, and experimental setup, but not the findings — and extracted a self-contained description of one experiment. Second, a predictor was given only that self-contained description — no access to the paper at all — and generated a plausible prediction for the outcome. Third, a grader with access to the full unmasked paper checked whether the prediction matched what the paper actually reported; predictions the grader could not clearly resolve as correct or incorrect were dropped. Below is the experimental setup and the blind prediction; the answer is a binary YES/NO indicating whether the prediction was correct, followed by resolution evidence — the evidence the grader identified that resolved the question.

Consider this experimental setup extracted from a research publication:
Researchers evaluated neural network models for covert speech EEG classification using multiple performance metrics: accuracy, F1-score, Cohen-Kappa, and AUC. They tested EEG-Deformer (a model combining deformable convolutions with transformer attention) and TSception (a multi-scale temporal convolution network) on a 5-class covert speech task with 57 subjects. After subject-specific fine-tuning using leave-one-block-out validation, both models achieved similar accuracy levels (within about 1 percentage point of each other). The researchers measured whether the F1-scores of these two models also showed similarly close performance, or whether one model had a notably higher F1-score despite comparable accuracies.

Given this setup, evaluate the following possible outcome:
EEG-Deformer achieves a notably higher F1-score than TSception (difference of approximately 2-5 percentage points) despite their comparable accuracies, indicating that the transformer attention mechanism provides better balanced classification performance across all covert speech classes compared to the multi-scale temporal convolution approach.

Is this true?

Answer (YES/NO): NO